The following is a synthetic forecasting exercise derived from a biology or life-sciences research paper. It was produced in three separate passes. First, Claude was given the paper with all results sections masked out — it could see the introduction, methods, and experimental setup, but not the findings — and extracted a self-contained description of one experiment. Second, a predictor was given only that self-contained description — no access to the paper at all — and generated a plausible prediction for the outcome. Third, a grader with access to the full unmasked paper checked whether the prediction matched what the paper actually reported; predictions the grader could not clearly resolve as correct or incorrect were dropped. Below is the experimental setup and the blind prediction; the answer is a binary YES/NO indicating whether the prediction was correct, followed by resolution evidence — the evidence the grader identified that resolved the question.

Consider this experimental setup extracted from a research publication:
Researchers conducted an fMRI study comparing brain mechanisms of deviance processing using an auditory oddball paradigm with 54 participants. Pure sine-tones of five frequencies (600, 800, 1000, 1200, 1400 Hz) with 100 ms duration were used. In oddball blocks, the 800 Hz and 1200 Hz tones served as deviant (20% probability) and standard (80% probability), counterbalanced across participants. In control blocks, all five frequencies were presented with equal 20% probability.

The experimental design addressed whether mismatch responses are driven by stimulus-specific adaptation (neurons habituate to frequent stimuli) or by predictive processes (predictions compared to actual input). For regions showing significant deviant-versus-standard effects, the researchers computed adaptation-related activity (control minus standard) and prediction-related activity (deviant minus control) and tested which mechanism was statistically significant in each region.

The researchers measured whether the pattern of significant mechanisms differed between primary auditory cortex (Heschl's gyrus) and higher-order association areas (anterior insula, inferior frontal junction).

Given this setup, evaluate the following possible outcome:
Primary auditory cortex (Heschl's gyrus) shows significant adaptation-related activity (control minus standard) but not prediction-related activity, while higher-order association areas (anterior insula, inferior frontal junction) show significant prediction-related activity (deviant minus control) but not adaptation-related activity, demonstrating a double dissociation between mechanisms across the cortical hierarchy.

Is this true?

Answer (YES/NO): YES